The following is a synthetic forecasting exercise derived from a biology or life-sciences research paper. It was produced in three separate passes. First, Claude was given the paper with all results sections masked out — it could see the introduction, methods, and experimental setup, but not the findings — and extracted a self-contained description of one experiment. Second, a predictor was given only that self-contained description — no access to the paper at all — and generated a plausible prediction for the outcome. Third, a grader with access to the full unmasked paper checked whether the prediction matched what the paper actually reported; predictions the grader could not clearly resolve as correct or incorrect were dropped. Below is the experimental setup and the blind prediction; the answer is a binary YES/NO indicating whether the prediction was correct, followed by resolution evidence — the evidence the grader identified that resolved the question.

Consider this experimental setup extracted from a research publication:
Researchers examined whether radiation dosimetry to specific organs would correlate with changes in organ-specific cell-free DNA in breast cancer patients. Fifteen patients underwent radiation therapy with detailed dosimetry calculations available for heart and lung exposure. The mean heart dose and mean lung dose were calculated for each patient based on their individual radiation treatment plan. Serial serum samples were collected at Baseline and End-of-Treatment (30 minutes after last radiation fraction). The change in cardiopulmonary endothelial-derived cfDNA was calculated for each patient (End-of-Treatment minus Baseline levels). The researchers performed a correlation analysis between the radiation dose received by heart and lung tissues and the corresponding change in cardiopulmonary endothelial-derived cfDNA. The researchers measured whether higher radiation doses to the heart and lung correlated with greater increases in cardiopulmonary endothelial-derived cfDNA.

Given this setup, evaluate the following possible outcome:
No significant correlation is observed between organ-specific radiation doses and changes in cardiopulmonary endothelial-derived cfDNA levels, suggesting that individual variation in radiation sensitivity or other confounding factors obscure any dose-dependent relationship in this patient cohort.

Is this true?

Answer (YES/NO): NO